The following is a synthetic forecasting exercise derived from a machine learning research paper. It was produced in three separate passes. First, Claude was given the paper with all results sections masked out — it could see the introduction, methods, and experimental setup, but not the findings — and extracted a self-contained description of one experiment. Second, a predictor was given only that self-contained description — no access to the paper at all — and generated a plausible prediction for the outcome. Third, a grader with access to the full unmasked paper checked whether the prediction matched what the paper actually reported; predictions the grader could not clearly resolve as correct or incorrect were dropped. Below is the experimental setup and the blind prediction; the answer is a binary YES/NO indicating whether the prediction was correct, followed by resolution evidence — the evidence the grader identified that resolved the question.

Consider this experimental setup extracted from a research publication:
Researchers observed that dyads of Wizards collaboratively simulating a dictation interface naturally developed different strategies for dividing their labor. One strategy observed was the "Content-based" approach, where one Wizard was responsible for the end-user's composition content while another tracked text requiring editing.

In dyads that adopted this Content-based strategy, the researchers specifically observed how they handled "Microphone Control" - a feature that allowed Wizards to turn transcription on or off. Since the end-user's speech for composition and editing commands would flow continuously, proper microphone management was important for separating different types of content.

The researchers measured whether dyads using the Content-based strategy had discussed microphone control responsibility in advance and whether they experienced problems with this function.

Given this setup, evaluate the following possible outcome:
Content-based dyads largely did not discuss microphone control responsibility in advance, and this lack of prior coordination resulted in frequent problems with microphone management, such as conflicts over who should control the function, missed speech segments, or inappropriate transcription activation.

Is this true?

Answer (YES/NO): YES